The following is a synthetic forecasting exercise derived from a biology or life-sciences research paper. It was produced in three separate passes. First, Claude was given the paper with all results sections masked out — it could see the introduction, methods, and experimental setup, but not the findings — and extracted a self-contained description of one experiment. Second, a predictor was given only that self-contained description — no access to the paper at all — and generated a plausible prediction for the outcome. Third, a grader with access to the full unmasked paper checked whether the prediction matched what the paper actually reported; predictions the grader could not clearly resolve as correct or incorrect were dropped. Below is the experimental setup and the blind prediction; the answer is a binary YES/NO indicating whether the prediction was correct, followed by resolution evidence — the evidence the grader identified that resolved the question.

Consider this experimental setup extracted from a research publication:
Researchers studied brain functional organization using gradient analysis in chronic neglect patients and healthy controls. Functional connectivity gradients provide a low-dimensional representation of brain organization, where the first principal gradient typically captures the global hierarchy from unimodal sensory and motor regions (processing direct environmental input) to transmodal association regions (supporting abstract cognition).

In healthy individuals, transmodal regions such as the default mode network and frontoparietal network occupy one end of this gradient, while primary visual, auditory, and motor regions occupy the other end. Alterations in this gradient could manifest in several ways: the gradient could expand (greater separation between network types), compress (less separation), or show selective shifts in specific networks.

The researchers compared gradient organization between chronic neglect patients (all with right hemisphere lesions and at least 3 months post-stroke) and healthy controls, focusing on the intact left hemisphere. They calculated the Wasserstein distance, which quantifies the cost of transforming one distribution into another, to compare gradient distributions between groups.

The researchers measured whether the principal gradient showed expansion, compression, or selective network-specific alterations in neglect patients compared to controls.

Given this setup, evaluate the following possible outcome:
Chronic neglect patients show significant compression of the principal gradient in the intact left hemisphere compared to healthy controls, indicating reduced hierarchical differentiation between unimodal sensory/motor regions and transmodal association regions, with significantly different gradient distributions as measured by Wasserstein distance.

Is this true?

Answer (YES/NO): NO